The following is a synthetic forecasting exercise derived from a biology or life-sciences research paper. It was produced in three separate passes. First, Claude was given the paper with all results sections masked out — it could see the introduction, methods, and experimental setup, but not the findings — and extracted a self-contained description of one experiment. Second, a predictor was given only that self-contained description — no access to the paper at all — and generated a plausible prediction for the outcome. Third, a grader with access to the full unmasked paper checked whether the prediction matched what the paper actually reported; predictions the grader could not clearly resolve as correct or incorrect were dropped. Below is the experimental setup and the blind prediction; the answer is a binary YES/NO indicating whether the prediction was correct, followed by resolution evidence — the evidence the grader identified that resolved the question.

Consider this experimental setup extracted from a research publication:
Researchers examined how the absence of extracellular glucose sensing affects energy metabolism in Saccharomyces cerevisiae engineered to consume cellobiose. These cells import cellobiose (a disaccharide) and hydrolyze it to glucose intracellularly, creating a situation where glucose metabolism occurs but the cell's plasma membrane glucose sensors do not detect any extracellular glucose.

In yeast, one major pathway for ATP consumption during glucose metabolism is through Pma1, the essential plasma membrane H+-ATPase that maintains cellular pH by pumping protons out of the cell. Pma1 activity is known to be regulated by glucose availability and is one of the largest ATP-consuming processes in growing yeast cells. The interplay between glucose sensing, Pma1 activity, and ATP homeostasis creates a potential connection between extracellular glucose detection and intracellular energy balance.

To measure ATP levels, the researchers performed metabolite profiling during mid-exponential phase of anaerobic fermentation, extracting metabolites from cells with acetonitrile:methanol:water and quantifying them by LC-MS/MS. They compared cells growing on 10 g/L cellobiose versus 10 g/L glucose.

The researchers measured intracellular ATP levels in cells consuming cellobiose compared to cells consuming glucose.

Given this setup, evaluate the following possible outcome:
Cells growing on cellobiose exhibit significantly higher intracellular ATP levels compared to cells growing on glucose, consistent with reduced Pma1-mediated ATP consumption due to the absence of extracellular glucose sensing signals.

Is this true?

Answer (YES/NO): YES